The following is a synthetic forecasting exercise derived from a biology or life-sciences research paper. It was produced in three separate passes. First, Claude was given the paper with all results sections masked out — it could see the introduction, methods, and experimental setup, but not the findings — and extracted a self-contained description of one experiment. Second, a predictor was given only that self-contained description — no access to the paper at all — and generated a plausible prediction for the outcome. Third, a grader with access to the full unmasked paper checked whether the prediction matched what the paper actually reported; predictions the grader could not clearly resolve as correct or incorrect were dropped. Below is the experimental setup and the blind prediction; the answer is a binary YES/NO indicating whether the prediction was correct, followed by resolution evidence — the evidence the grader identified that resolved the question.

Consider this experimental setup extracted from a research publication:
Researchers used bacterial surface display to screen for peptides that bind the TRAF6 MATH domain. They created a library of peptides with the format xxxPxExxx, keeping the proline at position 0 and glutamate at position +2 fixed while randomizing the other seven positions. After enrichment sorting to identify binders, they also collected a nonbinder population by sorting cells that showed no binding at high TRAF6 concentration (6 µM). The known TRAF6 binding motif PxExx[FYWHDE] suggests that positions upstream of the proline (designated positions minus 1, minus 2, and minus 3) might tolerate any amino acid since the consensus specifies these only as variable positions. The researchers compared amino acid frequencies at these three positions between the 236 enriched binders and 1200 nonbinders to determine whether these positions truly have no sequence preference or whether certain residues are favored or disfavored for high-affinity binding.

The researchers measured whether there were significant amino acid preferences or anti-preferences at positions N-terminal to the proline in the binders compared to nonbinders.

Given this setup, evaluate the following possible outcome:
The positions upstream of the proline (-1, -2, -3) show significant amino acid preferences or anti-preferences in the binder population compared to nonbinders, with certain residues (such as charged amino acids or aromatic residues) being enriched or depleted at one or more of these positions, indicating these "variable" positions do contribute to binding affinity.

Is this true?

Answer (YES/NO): YES